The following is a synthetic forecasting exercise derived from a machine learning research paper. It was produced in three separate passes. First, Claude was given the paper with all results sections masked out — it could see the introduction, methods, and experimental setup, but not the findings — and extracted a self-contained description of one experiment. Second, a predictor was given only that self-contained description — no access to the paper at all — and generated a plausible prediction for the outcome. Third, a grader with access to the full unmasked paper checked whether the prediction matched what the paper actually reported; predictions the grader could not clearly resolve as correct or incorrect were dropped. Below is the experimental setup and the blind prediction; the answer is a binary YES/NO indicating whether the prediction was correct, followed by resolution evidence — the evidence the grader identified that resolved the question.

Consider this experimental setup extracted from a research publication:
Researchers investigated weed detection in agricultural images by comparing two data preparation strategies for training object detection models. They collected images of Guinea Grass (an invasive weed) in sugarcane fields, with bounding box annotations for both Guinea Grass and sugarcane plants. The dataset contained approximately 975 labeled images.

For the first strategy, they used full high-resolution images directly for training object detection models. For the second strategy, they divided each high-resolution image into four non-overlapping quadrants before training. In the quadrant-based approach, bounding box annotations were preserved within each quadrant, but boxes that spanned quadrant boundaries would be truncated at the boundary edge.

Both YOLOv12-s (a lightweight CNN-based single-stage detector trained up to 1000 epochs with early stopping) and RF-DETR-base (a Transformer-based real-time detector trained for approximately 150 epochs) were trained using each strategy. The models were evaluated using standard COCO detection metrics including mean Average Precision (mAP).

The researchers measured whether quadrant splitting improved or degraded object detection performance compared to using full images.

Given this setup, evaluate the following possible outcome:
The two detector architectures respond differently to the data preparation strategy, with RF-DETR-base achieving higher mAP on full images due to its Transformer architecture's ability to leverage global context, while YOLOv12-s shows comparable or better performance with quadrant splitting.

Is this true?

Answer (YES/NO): NO